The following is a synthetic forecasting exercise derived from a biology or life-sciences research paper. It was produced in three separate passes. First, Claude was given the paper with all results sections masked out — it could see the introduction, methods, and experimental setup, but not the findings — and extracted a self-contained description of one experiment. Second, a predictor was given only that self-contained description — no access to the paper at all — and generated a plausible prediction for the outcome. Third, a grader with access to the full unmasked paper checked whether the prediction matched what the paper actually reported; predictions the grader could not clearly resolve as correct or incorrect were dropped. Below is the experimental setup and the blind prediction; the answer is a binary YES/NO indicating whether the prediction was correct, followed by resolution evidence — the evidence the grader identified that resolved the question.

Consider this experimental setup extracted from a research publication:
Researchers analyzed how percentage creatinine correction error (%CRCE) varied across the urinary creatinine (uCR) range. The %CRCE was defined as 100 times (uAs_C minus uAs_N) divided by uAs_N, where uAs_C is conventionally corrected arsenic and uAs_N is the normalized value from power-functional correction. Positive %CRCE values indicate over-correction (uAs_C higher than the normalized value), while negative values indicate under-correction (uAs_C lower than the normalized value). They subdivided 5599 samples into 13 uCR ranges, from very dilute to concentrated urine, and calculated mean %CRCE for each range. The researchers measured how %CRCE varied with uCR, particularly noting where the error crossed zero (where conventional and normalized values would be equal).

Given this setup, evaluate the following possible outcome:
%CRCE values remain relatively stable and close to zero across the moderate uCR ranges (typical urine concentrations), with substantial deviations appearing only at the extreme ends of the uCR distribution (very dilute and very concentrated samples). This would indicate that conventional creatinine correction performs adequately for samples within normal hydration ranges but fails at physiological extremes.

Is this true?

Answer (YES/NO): NO